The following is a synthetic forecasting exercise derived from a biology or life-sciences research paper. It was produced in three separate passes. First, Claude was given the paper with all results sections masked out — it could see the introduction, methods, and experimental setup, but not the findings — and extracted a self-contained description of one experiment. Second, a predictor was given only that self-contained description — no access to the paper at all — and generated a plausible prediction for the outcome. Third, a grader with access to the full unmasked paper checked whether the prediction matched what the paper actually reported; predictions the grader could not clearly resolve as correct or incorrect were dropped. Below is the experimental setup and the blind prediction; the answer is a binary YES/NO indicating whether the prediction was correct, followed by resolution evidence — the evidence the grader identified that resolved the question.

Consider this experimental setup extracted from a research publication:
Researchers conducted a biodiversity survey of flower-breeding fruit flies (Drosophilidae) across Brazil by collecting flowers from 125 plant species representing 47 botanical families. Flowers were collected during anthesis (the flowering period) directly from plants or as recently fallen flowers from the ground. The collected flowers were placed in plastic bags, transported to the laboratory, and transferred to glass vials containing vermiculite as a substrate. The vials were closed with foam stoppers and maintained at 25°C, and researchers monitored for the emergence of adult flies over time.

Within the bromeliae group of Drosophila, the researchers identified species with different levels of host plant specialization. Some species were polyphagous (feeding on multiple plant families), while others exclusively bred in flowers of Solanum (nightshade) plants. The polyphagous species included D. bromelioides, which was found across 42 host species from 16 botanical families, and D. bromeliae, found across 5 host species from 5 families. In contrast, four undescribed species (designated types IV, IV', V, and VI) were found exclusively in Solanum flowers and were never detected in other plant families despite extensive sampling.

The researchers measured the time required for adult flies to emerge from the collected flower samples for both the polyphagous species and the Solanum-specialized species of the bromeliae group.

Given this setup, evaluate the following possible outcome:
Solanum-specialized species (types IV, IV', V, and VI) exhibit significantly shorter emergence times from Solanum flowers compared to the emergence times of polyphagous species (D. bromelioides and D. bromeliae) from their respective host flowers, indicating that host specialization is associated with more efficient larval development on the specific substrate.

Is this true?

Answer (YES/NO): NO